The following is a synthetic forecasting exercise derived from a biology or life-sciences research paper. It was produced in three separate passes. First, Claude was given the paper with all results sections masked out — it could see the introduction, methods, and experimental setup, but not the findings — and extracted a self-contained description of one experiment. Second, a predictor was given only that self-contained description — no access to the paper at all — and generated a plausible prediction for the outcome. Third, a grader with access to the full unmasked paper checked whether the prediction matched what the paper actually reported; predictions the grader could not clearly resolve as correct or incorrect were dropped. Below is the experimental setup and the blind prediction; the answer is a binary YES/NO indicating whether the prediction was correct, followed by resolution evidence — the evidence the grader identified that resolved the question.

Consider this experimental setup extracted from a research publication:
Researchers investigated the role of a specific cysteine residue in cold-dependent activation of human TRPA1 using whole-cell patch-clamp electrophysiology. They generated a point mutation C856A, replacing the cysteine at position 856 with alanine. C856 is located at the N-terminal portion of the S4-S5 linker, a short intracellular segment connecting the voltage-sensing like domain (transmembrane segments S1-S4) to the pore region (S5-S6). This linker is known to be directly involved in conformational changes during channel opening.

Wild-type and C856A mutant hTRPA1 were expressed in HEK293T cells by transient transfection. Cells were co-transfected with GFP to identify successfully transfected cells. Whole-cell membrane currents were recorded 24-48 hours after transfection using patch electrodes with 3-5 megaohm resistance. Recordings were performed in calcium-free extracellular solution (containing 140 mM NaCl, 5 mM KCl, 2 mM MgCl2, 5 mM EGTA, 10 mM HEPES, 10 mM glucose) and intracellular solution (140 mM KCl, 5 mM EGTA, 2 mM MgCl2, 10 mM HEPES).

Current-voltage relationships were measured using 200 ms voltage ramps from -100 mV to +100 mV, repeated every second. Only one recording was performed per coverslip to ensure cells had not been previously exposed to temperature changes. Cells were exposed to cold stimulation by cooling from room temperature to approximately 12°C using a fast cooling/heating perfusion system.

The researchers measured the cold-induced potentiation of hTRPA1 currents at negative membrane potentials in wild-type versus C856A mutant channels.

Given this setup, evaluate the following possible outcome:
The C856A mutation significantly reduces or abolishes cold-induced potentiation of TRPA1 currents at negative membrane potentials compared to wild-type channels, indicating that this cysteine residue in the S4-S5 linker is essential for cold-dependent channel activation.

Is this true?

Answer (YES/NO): YES